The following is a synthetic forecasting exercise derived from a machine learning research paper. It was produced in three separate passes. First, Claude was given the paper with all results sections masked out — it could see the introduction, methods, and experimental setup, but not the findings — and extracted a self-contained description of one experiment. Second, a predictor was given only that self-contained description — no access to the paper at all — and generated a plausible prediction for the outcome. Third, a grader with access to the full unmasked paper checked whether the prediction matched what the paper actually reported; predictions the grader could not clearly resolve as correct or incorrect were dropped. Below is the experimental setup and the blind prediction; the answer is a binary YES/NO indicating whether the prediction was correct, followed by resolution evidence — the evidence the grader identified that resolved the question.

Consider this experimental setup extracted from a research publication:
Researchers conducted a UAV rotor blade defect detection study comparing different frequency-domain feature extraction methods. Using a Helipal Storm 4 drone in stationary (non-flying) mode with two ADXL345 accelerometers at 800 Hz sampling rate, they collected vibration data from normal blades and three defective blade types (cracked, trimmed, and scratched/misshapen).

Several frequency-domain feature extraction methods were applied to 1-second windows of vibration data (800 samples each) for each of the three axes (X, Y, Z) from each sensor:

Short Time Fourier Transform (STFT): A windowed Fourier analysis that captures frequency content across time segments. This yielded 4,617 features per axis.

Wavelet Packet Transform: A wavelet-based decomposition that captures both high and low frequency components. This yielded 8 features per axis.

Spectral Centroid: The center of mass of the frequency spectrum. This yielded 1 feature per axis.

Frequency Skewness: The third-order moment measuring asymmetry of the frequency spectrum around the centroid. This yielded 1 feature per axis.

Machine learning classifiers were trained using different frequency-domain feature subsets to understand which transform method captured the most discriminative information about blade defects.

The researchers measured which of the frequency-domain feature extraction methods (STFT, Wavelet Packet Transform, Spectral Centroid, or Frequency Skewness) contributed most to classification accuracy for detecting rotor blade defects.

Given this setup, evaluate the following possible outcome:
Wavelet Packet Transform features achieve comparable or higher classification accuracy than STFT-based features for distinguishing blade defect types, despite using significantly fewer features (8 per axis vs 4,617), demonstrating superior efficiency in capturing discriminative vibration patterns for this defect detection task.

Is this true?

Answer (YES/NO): NO